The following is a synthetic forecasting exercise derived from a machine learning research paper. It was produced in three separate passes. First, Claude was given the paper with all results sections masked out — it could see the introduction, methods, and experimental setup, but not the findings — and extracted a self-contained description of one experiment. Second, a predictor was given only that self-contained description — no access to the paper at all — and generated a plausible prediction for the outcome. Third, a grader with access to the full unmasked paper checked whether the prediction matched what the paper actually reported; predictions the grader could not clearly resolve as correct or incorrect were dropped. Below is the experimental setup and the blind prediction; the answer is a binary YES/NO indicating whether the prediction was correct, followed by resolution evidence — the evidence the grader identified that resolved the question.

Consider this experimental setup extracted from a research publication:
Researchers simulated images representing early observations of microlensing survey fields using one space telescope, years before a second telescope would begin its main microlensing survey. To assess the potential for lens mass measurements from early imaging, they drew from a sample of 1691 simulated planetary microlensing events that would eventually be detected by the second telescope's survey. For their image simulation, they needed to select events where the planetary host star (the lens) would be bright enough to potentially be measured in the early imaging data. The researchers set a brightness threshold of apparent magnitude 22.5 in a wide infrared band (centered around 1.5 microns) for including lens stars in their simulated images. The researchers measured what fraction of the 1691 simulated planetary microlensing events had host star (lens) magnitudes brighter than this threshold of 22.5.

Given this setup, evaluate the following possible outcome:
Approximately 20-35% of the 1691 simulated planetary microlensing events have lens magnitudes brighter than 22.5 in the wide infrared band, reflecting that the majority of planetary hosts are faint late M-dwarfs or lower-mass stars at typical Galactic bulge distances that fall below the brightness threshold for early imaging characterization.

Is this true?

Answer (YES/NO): YES